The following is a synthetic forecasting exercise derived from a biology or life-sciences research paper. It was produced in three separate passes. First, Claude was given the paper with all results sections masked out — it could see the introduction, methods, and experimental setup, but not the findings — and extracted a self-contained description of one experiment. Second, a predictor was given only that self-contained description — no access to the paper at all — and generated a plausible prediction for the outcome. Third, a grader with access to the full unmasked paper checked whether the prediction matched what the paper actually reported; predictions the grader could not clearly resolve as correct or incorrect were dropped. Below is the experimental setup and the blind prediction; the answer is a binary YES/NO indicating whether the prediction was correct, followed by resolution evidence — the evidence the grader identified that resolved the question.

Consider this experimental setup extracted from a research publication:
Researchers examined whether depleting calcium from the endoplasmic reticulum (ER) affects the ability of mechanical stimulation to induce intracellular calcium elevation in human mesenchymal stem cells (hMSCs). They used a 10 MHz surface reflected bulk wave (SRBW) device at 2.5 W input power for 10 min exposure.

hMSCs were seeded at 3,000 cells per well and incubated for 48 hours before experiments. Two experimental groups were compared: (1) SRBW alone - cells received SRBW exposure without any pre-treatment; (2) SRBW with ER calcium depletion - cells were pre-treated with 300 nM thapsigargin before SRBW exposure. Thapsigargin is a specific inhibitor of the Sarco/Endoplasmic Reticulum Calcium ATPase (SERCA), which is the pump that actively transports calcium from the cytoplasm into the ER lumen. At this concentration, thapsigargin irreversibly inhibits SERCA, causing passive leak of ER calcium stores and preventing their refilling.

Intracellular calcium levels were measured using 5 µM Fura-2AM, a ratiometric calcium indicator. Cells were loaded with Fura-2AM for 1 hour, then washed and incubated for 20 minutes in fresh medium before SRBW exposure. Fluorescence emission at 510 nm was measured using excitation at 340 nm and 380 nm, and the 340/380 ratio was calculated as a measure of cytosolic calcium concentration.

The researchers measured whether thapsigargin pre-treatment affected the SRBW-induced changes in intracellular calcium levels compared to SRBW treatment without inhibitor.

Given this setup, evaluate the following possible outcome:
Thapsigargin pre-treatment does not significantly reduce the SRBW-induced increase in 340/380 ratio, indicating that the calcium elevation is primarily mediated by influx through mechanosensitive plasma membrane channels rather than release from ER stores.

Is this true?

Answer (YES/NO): YES